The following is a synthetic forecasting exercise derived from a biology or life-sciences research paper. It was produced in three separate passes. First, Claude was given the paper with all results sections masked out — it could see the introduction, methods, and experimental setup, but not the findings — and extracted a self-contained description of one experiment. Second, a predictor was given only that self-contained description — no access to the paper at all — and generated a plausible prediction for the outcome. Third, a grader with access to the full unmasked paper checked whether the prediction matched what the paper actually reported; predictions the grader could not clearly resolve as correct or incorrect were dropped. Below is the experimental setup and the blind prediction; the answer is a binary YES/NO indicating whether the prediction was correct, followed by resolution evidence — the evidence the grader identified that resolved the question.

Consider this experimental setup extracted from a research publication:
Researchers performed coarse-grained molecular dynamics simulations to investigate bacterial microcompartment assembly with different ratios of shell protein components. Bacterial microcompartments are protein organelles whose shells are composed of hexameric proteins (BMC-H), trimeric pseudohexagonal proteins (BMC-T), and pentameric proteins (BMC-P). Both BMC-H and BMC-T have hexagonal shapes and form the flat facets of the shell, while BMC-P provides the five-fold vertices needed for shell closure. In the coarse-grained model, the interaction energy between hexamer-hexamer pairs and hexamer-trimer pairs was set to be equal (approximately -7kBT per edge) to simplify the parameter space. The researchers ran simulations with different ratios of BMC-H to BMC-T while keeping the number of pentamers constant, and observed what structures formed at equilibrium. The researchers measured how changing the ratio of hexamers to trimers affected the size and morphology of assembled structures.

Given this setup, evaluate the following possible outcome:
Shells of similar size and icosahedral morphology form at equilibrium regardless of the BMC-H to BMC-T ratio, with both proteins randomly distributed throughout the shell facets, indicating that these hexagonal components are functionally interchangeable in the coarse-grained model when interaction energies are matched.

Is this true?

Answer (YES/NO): NO